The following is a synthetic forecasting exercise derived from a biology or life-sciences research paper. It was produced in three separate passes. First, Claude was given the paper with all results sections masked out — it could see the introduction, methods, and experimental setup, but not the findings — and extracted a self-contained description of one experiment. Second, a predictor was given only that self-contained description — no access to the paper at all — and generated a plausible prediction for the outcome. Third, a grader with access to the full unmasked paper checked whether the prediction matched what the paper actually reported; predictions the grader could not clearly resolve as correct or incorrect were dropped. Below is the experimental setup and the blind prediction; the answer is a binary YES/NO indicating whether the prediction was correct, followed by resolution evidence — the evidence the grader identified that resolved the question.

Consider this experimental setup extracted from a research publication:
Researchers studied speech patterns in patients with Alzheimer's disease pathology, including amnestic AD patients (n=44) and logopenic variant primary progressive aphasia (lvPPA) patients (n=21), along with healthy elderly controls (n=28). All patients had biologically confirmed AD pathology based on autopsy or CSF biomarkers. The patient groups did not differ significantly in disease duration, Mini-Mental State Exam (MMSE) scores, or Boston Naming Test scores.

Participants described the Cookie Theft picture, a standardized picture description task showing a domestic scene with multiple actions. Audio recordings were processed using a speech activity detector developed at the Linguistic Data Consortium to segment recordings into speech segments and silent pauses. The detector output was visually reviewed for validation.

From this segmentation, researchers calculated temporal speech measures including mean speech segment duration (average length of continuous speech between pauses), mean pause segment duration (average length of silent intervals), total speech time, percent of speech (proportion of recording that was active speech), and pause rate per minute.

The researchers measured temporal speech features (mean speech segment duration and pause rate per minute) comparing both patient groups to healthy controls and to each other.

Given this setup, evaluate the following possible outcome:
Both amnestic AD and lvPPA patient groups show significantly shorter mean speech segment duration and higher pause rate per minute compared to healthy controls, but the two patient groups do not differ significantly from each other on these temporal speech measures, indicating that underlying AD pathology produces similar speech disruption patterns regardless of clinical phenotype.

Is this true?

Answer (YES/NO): NO